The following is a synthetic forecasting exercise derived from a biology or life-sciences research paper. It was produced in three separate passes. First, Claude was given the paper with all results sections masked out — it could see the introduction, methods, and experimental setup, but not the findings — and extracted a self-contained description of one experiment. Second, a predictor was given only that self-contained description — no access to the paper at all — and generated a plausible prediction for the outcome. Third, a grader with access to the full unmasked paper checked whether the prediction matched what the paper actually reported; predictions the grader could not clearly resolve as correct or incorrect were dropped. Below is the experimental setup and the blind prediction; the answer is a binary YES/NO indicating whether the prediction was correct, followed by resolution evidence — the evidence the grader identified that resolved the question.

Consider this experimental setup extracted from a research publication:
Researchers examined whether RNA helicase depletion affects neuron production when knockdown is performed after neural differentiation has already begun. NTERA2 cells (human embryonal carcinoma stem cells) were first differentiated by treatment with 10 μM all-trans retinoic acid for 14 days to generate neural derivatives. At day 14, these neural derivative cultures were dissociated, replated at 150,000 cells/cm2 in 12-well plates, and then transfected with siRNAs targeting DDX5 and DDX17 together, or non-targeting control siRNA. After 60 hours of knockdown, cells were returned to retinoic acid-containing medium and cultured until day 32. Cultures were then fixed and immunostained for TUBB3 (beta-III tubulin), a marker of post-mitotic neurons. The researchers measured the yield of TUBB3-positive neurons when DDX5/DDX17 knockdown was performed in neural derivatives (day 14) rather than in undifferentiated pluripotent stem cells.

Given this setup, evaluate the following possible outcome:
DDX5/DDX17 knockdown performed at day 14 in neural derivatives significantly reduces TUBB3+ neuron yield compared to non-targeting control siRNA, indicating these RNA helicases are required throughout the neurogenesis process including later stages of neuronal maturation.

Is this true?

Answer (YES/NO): NO